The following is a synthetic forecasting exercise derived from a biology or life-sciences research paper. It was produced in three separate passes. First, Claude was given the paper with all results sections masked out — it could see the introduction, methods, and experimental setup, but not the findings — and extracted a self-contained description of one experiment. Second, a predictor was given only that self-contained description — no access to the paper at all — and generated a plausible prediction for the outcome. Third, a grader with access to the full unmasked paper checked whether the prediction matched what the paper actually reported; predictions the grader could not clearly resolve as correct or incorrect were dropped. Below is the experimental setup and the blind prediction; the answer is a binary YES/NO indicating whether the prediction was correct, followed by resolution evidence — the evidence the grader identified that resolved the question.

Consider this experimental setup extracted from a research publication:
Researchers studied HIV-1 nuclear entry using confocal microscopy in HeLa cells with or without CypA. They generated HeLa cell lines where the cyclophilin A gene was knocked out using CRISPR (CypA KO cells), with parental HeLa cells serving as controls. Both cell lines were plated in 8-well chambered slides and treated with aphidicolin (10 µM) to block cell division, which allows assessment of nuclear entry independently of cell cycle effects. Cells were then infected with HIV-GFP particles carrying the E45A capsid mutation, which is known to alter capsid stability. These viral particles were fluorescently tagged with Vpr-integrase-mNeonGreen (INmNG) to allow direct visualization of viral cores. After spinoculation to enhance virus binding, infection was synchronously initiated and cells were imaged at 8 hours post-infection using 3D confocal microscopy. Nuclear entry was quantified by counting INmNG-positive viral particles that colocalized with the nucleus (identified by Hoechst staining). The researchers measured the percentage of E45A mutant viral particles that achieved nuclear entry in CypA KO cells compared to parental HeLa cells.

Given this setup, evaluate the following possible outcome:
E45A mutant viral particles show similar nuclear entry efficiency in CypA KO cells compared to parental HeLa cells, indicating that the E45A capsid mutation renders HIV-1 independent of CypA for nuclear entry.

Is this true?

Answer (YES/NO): NO